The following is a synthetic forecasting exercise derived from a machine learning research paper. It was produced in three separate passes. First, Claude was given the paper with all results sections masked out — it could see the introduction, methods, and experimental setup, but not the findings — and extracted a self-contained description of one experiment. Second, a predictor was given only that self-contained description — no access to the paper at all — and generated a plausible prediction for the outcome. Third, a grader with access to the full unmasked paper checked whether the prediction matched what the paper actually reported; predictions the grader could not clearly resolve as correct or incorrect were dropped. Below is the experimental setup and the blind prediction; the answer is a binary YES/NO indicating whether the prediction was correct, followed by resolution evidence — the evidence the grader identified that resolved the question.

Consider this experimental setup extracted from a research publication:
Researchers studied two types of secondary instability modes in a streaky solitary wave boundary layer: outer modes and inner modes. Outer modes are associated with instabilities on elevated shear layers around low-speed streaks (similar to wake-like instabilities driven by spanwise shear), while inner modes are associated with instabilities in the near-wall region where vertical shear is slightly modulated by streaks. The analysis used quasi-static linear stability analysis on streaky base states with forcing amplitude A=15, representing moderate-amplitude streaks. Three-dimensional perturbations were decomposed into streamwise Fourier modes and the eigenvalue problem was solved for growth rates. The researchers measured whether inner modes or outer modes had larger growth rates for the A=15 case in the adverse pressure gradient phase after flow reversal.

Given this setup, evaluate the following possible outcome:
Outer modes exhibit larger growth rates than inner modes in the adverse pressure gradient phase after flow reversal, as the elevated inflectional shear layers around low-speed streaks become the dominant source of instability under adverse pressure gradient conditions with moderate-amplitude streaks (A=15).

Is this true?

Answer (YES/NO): NO